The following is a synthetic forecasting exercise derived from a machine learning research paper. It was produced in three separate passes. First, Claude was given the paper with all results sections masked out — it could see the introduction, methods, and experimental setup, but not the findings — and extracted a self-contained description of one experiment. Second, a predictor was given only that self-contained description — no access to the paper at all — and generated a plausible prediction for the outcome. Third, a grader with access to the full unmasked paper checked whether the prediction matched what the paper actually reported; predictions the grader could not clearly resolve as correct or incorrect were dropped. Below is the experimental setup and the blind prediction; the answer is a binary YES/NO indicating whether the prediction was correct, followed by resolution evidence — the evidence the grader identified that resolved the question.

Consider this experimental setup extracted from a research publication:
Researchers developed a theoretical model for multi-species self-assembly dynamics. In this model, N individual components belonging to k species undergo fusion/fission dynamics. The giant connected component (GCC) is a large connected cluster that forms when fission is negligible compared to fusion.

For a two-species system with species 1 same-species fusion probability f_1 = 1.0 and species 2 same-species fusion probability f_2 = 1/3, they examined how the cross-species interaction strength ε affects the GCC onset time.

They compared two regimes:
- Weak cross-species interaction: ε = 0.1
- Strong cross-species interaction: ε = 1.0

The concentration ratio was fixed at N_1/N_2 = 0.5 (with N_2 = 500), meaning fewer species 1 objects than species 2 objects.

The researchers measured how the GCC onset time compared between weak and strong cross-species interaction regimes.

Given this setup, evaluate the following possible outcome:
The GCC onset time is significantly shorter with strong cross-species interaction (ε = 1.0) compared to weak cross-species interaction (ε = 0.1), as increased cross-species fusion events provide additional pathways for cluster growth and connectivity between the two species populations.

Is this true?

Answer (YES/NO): YES